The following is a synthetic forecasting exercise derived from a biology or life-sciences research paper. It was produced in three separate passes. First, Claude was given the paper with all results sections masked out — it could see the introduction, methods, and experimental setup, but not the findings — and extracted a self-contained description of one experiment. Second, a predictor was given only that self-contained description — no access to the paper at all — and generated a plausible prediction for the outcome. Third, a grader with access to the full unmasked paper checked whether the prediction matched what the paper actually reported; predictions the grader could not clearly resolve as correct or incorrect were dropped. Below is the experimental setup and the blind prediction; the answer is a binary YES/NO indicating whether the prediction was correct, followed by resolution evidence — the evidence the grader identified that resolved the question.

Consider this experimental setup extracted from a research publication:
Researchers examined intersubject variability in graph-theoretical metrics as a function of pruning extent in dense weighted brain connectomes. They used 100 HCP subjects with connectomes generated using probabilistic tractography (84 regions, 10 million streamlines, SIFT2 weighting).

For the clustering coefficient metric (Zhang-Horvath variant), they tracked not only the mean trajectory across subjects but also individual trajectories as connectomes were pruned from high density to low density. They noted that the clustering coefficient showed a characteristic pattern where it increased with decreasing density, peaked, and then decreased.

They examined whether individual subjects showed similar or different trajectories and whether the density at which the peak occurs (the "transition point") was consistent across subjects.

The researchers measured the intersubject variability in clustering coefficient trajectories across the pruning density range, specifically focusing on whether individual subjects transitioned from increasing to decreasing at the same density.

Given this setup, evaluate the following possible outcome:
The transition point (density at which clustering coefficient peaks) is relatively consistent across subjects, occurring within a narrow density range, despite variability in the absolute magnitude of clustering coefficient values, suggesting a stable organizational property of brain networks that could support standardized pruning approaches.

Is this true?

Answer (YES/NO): NO